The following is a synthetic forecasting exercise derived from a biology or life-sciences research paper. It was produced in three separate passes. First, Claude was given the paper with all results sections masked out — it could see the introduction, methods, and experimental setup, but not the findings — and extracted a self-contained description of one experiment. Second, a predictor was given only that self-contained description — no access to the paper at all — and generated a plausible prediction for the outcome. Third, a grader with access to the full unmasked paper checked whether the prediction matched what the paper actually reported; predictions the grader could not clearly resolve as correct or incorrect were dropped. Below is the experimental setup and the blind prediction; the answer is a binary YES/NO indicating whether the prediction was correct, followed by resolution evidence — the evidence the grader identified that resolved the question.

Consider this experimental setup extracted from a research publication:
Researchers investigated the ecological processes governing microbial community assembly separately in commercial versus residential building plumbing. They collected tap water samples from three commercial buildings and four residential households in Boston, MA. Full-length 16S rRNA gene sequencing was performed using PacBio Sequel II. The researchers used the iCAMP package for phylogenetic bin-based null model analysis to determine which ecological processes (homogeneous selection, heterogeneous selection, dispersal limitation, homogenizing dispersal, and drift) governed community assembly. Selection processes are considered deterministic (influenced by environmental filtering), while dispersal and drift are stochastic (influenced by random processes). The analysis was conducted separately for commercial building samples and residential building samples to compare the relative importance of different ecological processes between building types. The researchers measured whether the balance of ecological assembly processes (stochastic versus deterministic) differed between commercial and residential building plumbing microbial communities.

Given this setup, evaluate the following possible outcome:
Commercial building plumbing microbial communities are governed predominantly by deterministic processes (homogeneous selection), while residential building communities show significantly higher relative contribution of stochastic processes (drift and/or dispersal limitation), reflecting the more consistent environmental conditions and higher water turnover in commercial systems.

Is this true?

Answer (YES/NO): NO